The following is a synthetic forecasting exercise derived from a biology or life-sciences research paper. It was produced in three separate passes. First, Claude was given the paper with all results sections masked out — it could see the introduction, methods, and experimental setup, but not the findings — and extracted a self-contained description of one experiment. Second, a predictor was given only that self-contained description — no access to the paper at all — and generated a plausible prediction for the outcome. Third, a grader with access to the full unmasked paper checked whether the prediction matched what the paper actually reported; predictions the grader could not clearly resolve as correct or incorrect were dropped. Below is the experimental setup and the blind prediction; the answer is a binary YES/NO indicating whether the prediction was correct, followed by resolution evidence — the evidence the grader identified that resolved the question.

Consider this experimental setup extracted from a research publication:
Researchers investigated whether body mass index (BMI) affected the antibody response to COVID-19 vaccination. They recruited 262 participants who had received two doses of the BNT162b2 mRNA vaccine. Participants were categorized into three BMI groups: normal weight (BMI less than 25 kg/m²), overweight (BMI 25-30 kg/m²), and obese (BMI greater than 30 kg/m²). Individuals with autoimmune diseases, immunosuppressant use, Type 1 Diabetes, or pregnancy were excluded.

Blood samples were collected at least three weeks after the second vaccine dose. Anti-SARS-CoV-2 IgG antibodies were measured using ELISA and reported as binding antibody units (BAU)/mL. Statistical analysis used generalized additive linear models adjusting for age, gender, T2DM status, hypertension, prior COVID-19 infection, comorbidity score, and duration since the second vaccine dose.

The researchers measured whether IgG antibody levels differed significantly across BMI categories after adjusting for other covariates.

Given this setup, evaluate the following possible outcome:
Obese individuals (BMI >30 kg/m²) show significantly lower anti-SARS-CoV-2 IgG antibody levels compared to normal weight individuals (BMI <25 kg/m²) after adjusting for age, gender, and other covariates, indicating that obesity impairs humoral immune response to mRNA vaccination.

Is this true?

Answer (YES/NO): NO